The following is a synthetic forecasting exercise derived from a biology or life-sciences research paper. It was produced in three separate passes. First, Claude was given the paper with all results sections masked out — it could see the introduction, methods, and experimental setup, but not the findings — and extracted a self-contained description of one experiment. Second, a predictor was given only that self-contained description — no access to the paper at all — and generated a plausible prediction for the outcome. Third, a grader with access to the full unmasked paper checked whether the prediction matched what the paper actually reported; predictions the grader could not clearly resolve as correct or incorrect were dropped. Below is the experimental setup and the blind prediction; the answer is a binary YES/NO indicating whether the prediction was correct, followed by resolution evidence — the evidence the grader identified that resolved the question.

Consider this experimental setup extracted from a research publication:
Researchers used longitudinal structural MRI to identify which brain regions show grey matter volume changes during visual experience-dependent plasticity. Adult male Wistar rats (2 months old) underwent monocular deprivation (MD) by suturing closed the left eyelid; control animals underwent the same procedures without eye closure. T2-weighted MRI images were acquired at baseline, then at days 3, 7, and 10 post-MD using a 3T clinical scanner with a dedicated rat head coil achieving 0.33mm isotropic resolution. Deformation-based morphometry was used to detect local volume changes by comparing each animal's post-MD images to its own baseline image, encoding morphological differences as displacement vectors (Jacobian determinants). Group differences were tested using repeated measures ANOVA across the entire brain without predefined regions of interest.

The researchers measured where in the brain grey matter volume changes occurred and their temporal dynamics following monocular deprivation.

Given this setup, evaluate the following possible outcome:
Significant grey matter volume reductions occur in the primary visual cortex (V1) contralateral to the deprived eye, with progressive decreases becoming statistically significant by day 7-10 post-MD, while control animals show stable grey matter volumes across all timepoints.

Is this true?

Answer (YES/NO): NO